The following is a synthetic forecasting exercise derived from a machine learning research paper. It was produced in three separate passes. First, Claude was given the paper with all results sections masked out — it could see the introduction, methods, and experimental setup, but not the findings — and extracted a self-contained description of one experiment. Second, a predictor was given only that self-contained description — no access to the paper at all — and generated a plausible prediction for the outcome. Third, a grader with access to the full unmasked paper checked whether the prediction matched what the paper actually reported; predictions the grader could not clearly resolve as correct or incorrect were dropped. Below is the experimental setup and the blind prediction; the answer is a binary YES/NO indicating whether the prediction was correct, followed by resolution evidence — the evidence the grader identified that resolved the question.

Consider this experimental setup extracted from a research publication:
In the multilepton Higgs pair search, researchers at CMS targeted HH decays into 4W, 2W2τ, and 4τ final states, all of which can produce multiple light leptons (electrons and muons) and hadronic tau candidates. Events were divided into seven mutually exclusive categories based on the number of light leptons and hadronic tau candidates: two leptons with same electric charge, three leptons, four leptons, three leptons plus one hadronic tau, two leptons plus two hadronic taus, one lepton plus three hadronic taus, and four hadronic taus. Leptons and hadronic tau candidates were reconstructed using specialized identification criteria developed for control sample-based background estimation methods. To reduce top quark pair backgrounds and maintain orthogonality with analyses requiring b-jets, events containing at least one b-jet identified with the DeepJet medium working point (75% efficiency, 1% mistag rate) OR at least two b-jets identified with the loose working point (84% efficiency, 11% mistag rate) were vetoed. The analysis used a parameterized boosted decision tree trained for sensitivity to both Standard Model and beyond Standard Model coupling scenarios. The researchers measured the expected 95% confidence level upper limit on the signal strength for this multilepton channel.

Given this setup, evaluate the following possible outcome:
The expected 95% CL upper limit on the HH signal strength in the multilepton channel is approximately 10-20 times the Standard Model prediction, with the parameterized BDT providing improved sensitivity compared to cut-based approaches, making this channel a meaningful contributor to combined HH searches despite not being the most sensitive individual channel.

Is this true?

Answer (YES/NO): YES